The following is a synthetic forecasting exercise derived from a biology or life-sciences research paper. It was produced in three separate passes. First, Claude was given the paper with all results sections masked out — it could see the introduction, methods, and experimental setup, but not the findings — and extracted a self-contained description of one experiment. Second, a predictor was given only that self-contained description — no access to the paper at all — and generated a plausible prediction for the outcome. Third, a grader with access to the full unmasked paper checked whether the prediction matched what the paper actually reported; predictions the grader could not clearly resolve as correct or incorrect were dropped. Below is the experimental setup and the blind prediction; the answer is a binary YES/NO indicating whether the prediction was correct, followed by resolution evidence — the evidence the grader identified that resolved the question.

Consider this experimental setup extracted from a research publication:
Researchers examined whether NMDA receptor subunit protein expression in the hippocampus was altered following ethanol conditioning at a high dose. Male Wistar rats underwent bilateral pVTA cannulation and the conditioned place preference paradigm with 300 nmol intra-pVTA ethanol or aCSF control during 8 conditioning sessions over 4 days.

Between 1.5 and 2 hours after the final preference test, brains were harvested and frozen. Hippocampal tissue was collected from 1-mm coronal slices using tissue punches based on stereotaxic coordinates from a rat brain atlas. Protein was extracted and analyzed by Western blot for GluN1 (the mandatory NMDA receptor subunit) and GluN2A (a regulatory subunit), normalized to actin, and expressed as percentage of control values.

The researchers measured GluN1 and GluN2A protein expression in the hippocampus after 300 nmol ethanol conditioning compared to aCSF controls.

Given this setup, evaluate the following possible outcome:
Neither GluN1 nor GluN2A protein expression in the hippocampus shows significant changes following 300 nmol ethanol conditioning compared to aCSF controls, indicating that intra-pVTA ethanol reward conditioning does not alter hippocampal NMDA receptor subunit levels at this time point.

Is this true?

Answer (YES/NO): YES